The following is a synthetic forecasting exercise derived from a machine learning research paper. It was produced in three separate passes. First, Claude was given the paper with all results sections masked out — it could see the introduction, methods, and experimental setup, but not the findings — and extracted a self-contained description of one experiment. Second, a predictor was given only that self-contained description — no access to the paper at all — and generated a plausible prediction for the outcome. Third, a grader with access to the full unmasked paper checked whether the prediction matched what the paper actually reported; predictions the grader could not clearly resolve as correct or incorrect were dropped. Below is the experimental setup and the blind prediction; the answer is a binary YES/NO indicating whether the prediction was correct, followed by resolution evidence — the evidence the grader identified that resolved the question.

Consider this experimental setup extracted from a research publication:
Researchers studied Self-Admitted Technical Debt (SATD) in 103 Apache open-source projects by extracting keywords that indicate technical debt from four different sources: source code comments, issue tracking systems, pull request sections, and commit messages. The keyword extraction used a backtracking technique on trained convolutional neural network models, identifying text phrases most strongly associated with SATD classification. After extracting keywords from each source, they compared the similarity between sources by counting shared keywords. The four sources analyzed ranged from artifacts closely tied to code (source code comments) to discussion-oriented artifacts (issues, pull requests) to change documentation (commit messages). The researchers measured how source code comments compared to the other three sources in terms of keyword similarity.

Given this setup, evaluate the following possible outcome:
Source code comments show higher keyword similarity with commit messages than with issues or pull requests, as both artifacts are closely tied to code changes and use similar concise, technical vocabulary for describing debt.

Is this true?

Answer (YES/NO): NO